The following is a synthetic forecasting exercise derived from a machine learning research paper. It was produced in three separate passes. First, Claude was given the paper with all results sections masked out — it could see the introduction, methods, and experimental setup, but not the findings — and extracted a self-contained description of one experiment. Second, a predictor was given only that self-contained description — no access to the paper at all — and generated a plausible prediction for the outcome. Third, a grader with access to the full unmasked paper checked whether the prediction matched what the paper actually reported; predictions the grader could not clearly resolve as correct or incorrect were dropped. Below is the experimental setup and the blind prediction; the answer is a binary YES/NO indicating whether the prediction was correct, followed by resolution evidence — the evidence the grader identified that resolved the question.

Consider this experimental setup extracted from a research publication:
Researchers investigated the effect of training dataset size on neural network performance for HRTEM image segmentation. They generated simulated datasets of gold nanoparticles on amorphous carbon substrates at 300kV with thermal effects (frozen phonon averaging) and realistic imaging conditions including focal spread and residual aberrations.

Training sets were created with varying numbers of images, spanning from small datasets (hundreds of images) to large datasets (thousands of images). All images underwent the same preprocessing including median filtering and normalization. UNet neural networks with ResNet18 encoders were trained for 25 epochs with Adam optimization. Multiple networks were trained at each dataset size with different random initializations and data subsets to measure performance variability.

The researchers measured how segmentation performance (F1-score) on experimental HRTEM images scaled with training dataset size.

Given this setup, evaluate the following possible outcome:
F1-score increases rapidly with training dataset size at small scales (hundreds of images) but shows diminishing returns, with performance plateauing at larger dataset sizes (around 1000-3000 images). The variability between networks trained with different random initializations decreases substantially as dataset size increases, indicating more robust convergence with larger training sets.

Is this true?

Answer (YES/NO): NO